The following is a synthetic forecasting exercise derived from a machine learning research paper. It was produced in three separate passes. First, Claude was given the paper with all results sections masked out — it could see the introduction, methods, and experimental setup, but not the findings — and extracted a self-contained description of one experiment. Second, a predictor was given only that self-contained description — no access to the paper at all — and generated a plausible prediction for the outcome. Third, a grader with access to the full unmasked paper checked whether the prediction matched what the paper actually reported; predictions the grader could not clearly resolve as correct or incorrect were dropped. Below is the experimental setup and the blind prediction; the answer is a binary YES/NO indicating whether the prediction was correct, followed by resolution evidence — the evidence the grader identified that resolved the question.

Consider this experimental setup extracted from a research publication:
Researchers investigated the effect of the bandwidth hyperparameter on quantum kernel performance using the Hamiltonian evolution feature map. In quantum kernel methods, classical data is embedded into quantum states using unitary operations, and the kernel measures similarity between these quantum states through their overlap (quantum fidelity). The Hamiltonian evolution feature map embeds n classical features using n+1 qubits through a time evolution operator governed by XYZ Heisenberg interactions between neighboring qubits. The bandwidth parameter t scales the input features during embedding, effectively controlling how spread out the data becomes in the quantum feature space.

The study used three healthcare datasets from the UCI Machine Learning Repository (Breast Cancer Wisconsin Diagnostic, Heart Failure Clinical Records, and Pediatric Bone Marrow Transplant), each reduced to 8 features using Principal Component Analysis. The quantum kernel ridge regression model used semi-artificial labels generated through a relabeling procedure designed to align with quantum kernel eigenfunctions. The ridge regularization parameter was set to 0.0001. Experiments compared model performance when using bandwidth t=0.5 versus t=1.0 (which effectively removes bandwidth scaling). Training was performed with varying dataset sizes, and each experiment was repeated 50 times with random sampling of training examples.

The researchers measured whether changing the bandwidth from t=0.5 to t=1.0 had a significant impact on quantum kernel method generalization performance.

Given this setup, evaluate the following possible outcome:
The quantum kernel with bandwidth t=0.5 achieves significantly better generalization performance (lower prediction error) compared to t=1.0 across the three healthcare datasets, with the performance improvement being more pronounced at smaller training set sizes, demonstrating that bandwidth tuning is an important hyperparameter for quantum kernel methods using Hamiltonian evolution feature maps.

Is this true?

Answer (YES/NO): NO